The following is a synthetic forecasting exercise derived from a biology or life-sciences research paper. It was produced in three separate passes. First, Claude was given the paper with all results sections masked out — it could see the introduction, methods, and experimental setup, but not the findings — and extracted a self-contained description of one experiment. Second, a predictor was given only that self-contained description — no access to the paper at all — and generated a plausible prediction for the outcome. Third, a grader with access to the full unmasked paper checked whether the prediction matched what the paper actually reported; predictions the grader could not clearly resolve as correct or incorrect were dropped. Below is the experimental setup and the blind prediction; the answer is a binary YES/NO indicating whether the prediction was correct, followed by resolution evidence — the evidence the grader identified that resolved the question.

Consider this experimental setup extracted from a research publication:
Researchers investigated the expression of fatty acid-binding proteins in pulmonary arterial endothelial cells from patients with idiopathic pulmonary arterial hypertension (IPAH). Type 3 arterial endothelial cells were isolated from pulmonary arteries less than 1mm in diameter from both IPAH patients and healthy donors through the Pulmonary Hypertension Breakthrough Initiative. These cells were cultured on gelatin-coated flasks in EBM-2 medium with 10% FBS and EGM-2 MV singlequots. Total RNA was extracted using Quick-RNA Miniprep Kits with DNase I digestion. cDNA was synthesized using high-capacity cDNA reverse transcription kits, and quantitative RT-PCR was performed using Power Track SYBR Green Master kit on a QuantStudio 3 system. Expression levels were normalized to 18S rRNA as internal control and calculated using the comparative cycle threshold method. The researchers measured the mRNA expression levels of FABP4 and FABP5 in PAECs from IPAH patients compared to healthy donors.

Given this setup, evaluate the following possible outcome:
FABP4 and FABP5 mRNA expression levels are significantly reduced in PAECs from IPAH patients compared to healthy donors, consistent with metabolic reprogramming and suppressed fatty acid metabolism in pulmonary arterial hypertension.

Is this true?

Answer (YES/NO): NO